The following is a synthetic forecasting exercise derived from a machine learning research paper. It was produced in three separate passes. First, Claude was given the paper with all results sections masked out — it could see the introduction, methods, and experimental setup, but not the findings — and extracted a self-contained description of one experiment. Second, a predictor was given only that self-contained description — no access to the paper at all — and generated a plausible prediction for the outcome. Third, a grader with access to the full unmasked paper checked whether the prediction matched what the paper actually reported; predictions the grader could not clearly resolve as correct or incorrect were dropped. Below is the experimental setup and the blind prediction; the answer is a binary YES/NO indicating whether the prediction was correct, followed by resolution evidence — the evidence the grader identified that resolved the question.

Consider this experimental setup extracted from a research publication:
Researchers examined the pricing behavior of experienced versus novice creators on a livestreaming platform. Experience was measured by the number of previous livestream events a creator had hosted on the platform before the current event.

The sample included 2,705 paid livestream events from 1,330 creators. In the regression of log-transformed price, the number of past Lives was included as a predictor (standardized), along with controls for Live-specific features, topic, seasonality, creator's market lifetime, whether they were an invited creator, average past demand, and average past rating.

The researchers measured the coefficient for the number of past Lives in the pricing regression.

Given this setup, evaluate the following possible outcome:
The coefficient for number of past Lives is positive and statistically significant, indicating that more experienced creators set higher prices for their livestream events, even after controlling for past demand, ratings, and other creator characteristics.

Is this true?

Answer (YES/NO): YES